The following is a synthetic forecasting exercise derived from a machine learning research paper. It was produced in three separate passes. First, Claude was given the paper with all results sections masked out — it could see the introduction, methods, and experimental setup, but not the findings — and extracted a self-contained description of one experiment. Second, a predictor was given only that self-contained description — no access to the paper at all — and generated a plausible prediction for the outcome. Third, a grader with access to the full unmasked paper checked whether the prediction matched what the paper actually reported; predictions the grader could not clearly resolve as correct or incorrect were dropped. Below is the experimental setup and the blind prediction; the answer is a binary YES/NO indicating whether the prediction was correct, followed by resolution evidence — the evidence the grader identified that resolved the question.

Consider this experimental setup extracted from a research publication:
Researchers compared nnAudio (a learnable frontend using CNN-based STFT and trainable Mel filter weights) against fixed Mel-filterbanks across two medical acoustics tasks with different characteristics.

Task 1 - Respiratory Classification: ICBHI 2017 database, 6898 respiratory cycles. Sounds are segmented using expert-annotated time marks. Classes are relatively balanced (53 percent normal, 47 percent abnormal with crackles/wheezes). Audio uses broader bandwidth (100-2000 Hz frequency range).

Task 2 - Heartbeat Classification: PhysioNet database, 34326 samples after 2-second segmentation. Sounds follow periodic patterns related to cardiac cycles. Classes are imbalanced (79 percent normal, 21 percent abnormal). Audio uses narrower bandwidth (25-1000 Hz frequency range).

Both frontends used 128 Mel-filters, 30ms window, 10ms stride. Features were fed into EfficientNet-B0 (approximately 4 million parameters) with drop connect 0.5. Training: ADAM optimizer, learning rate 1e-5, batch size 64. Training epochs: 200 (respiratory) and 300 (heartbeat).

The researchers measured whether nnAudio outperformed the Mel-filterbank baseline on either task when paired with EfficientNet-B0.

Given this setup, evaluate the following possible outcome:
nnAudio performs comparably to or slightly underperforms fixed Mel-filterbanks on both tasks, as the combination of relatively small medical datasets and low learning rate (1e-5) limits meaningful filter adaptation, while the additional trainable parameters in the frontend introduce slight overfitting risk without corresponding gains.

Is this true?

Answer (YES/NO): NO